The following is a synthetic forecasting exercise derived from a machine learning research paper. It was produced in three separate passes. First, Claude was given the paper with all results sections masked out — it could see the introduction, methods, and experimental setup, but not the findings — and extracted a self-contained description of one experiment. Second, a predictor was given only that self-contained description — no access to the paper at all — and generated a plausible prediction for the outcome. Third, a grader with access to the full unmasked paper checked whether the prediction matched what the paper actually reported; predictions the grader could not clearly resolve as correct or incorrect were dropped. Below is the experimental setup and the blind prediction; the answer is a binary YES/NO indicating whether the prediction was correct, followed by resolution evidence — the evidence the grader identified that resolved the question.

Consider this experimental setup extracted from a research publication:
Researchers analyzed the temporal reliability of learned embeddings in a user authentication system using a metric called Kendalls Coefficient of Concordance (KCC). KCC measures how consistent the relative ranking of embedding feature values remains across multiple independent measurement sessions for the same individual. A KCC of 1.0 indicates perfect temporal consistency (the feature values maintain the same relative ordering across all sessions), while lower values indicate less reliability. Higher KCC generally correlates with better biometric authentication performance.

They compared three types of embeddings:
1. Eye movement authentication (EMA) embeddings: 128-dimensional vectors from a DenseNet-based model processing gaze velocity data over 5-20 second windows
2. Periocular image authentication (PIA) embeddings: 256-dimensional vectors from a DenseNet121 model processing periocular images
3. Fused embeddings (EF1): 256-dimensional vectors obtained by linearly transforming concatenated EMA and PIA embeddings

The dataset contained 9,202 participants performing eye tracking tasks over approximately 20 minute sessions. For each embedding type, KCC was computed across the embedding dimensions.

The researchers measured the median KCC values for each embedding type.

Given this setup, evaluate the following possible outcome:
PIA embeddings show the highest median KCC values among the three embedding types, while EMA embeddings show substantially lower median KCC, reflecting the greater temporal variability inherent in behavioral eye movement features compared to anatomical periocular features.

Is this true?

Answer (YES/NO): YES